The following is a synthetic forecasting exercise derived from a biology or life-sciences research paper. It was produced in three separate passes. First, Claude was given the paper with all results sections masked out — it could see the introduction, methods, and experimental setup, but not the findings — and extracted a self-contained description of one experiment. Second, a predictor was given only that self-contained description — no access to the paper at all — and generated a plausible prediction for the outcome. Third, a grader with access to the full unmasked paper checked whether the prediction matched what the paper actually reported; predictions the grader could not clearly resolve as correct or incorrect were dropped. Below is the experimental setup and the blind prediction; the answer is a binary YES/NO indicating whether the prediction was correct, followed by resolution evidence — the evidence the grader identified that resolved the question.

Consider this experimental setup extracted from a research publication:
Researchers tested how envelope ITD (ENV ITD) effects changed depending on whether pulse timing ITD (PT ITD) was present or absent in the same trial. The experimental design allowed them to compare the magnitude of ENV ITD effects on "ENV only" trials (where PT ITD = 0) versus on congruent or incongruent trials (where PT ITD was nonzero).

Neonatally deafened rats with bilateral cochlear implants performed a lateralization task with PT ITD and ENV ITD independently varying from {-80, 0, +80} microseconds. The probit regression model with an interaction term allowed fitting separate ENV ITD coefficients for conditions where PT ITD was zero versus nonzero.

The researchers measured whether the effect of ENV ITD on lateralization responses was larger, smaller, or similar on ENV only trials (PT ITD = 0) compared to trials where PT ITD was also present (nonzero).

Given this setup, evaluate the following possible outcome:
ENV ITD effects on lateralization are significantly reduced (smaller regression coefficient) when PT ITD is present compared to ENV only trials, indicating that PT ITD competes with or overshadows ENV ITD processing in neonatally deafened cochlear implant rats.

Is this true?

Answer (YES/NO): YES